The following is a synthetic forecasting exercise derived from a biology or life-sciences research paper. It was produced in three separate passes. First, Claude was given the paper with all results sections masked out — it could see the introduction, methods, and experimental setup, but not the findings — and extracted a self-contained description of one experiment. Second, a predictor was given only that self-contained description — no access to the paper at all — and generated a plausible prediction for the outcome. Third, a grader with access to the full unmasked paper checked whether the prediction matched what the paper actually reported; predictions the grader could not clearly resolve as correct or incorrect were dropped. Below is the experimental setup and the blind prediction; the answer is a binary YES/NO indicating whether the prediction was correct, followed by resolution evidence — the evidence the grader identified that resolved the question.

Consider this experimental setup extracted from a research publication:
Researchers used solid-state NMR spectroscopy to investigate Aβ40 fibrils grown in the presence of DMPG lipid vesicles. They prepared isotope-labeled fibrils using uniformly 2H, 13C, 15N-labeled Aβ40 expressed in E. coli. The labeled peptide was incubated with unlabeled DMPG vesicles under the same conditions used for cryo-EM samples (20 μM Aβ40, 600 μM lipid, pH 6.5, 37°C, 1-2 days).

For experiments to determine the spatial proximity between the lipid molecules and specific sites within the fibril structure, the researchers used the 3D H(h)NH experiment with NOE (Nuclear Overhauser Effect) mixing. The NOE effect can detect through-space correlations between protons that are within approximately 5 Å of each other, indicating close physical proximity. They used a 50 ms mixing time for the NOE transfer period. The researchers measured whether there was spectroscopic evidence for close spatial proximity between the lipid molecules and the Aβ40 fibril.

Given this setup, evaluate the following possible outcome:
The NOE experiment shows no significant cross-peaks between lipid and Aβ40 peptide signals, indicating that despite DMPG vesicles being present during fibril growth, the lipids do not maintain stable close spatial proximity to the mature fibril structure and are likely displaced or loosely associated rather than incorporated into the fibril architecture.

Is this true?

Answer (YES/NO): NO